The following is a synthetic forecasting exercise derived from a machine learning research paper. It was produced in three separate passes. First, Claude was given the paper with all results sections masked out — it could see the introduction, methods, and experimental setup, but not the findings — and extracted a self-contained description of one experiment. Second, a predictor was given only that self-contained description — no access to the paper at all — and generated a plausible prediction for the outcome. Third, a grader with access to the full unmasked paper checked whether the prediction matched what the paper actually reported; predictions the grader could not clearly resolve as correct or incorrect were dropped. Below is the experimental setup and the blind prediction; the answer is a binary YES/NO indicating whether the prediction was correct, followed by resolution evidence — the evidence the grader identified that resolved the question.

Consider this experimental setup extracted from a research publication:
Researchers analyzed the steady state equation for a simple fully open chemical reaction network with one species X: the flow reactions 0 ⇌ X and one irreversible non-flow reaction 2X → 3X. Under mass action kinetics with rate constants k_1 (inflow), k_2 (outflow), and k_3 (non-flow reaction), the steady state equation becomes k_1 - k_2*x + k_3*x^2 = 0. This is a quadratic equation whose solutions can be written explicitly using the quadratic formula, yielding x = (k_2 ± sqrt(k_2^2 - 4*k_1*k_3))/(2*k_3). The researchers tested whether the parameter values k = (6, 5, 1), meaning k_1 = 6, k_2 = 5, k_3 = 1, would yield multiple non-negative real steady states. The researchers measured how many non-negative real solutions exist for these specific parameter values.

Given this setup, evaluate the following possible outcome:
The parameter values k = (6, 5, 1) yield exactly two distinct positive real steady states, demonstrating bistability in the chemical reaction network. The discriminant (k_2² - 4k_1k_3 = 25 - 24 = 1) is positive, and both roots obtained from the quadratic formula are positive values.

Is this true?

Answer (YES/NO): YES